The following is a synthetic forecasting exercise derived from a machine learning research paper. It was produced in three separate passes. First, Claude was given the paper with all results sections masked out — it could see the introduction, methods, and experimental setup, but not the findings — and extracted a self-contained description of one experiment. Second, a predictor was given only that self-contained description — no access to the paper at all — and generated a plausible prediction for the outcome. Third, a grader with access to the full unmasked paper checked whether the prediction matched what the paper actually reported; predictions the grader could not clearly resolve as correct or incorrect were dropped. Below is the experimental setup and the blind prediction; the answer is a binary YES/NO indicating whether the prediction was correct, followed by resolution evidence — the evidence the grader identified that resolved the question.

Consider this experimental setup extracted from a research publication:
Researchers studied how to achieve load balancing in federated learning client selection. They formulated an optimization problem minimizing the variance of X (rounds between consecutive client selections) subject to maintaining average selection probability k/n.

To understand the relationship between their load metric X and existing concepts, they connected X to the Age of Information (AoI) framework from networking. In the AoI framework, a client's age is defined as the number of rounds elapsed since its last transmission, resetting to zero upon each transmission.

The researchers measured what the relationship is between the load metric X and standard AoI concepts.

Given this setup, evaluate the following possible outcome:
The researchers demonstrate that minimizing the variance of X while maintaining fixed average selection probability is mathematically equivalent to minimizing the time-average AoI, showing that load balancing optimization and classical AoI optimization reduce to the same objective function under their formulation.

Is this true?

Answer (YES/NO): NO